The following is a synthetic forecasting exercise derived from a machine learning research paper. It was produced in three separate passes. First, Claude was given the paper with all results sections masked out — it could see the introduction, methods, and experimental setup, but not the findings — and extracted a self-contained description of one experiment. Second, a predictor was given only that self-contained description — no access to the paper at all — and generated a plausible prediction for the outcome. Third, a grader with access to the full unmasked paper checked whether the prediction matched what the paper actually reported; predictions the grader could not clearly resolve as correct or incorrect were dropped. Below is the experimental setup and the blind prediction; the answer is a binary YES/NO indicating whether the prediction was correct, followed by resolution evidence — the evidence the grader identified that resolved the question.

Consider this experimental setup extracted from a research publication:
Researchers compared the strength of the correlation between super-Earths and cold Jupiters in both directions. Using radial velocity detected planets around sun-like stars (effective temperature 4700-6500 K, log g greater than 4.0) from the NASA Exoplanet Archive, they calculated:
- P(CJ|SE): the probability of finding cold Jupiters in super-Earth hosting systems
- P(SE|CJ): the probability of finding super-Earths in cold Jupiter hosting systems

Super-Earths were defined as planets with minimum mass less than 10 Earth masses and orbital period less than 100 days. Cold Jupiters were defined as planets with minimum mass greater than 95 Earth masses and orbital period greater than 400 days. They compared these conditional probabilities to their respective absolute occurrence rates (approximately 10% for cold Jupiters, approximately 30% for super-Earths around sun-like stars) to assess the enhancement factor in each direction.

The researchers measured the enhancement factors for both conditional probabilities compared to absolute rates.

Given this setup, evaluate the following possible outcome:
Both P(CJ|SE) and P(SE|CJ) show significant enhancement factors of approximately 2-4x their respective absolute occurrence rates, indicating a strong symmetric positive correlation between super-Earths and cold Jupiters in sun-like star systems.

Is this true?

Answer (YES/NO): YES